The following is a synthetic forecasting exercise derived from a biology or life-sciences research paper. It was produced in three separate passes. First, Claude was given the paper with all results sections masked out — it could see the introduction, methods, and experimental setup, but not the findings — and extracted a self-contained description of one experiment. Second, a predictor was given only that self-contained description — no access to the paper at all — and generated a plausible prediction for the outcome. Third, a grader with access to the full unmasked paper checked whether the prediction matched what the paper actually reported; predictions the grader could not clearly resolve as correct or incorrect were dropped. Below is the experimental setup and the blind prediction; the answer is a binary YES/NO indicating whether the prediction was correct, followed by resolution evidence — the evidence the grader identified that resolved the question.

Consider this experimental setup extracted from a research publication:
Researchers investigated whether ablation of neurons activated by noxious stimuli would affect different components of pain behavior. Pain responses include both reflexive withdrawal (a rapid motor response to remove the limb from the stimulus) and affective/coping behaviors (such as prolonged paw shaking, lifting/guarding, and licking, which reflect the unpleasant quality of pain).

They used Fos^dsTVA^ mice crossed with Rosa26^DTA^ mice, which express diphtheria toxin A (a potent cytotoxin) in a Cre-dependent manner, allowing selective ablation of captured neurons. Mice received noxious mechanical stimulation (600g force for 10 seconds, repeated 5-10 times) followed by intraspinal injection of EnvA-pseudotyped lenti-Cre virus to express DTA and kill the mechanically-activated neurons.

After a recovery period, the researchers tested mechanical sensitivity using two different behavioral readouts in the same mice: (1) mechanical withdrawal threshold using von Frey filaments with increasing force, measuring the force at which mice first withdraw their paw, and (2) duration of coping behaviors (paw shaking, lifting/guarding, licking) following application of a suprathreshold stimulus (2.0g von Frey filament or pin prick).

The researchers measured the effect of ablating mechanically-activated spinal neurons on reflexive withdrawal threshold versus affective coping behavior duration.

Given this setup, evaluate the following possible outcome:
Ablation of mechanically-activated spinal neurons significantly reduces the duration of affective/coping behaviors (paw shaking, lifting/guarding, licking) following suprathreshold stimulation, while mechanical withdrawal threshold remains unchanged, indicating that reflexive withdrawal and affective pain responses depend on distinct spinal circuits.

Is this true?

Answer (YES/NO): YES